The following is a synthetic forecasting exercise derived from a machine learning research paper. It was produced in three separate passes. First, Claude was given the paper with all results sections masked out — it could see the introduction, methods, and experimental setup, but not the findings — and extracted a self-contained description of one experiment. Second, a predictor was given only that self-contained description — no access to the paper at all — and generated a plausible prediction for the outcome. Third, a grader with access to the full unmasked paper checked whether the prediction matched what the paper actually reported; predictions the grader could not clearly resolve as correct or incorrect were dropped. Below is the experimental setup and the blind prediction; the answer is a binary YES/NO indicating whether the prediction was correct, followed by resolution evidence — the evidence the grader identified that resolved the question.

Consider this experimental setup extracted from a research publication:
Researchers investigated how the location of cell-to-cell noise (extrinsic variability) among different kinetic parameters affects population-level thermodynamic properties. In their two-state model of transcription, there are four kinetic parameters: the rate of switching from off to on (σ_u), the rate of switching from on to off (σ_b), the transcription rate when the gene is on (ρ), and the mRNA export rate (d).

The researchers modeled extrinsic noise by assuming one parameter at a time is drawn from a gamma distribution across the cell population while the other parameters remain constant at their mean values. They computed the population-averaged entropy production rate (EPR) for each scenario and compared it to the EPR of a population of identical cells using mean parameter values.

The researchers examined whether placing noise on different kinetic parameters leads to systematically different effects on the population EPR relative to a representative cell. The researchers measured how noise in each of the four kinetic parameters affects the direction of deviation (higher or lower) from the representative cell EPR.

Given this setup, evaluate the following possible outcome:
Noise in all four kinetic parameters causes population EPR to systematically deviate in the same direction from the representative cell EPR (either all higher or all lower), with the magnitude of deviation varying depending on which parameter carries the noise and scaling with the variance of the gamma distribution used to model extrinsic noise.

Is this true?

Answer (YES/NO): NO